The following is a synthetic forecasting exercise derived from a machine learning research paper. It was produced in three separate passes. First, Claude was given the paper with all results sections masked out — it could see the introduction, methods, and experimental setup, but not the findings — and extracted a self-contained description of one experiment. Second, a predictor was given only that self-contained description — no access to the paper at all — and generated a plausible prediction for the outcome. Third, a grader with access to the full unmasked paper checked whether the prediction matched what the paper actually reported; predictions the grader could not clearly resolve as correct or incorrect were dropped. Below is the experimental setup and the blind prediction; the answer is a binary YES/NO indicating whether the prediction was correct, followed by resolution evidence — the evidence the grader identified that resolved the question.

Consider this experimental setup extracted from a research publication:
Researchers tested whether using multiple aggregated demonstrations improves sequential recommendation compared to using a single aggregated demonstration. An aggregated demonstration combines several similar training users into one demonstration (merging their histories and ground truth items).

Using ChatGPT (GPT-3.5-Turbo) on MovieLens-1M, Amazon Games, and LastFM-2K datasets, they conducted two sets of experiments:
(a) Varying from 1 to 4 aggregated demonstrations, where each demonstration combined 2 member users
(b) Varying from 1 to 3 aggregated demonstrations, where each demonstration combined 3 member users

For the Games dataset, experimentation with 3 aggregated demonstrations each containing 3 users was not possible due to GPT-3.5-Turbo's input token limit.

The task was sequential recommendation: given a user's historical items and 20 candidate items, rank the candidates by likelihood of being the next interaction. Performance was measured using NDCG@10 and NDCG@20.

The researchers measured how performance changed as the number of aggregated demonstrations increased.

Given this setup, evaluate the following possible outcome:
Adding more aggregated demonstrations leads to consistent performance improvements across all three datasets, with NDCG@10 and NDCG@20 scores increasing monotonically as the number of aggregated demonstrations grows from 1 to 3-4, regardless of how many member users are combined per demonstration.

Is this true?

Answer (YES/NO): NO